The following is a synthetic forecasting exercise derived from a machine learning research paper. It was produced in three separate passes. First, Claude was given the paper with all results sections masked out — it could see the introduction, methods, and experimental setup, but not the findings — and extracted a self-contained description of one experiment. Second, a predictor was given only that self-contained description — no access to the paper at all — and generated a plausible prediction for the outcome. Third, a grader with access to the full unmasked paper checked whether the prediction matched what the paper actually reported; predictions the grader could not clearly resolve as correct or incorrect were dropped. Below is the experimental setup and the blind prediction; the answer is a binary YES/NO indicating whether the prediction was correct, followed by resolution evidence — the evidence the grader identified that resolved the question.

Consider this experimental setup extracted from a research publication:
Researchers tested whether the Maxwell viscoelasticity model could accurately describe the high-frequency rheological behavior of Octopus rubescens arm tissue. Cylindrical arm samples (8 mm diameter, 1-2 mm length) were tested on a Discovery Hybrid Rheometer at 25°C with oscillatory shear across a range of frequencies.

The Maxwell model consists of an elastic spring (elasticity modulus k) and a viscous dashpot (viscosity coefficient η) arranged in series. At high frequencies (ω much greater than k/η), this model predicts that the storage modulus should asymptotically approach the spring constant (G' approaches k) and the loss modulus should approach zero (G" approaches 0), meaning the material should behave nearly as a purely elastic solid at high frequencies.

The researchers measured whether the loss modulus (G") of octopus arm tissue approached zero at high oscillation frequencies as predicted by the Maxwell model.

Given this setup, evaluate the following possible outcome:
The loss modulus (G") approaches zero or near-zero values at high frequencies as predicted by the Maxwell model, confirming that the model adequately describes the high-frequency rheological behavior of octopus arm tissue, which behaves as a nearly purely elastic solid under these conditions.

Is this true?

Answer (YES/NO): NO